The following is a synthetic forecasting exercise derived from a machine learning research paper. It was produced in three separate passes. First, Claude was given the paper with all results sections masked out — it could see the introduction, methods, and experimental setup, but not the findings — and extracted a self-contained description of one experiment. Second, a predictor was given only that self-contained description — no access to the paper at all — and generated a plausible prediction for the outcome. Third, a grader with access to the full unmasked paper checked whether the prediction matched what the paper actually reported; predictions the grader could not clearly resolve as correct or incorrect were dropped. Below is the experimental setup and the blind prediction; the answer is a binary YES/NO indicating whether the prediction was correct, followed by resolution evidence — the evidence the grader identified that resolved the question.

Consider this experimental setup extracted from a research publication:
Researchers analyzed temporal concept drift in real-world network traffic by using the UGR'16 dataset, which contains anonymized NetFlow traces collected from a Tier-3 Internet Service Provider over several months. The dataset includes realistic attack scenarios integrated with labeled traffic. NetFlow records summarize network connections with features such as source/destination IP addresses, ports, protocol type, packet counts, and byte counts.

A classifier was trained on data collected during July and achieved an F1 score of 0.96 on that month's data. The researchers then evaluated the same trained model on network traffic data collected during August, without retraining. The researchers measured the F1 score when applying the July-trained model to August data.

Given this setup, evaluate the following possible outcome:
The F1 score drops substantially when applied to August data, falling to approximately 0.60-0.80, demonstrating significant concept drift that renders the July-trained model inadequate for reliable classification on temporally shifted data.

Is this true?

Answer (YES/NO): YES